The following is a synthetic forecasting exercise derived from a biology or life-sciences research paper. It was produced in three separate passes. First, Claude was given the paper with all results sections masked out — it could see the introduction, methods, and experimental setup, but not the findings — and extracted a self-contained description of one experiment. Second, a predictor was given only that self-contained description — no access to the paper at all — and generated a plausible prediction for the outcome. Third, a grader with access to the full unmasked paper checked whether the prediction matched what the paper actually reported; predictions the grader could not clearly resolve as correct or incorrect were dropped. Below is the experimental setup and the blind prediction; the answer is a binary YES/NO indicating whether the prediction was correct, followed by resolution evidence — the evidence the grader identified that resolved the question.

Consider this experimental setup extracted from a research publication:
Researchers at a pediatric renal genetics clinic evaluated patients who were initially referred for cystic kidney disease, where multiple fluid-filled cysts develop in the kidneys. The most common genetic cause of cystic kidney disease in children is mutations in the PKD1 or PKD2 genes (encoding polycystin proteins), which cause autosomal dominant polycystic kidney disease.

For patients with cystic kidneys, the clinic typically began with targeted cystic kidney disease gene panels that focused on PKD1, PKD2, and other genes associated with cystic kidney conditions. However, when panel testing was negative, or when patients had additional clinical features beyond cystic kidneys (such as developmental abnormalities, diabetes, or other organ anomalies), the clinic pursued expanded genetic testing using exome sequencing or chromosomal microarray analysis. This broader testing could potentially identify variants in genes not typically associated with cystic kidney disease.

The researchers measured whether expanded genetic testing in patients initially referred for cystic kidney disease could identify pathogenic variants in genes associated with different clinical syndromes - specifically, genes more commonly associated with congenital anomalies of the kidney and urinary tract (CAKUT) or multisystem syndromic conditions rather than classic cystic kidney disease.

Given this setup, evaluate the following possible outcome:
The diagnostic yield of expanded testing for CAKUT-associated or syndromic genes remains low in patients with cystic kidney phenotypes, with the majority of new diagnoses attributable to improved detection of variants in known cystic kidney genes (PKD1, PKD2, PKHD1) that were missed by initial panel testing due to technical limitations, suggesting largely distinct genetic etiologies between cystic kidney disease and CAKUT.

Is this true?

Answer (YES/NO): NO